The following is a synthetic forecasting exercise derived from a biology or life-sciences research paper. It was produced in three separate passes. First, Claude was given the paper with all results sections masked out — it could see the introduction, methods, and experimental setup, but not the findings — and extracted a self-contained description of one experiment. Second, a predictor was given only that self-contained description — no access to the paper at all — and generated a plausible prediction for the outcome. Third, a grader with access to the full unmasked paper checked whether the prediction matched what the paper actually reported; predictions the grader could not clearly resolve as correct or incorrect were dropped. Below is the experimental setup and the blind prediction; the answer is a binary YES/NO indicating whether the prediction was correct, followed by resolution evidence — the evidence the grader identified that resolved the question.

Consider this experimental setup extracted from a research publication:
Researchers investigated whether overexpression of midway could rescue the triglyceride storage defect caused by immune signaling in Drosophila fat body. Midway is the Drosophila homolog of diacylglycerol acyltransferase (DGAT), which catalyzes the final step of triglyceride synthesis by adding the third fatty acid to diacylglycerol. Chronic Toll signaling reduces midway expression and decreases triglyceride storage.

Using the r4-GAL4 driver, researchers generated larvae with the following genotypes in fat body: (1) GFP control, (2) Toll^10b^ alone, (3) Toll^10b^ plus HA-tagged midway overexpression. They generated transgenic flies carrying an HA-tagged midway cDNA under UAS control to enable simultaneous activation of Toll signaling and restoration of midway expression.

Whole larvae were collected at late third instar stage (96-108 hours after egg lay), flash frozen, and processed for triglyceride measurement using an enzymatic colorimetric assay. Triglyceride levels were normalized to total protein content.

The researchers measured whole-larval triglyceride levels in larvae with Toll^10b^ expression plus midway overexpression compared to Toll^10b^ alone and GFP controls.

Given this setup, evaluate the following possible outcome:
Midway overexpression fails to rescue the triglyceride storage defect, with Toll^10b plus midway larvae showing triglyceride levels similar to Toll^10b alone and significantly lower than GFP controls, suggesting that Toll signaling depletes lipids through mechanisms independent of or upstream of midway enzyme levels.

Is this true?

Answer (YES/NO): YES